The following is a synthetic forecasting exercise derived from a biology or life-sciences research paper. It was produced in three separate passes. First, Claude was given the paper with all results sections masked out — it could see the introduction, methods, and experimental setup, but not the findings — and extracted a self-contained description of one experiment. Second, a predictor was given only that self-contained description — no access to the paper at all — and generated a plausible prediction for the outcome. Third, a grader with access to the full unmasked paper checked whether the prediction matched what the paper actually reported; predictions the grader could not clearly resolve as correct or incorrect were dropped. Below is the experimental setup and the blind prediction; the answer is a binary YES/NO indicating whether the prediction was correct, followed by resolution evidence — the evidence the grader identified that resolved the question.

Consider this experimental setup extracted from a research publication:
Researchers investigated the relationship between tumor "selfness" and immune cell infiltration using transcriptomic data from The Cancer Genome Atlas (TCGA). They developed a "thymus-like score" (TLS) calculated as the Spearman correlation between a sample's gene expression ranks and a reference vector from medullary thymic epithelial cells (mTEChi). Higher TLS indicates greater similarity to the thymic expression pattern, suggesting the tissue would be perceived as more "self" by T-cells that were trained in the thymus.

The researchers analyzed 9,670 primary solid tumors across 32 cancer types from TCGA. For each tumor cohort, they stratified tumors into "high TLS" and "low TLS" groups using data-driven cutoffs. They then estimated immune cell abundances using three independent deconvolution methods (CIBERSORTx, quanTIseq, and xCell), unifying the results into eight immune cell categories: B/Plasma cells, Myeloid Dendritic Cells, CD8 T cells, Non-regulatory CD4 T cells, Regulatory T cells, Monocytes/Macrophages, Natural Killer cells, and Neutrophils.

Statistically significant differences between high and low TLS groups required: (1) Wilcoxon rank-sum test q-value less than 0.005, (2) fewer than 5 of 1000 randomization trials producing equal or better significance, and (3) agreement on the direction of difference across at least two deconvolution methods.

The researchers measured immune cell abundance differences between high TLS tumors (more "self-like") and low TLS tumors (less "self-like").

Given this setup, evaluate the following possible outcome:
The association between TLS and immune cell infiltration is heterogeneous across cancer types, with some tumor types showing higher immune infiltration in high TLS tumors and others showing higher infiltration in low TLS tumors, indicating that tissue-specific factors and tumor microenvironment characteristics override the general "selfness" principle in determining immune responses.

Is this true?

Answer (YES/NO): NO